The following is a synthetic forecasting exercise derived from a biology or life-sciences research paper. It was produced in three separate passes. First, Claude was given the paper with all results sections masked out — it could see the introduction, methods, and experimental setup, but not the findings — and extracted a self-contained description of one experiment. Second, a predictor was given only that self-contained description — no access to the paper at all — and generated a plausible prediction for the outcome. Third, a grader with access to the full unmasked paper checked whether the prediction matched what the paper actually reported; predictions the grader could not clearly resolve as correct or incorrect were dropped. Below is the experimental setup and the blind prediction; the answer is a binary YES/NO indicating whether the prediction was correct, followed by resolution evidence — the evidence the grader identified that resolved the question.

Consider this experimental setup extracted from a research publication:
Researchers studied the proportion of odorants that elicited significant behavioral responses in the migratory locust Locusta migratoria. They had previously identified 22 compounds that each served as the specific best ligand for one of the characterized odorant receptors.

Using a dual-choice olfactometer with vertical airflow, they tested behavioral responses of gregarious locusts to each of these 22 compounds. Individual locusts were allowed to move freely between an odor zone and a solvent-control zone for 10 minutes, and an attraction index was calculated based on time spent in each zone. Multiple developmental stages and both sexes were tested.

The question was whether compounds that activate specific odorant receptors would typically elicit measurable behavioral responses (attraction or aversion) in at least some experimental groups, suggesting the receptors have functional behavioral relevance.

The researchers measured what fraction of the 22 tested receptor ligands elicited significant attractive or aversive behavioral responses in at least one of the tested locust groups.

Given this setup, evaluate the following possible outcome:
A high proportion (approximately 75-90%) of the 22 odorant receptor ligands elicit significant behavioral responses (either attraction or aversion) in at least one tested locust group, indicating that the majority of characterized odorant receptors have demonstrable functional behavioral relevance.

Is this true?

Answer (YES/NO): NO